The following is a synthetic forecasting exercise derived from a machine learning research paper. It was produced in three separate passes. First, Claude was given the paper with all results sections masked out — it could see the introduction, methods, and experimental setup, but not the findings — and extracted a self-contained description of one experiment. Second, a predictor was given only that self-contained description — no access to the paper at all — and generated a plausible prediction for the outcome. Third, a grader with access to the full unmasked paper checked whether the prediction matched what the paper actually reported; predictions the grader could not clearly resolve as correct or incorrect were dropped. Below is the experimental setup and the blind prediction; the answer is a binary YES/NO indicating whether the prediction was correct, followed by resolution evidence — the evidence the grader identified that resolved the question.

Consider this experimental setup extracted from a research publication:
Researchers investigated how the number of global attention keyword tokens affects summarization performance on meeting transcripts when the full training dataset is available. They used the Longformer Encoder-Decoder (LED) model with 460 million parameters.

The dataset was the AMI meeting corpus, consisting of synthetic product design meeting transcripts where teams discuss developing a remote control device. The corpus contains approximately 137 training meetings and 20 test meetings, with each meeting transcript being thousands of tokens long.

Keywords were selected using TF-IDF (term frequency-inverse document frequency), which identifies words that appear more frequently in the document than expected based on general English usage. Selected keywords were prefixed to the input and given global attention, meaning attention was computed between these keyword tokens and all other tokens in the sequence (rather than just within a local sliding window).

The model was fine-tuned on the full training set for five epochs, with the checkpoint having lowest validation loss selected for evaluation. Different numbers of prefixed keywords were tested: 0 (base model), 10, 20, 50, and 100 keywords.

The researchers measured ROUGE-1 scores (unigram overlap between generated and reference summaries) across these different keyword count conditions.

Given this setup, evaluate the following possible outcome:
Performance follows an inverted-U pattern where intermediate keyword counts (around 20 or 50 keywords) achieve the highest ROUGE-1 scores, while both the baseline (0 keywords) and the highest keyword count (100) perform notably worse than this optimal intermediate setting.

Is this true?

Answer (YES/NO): NO